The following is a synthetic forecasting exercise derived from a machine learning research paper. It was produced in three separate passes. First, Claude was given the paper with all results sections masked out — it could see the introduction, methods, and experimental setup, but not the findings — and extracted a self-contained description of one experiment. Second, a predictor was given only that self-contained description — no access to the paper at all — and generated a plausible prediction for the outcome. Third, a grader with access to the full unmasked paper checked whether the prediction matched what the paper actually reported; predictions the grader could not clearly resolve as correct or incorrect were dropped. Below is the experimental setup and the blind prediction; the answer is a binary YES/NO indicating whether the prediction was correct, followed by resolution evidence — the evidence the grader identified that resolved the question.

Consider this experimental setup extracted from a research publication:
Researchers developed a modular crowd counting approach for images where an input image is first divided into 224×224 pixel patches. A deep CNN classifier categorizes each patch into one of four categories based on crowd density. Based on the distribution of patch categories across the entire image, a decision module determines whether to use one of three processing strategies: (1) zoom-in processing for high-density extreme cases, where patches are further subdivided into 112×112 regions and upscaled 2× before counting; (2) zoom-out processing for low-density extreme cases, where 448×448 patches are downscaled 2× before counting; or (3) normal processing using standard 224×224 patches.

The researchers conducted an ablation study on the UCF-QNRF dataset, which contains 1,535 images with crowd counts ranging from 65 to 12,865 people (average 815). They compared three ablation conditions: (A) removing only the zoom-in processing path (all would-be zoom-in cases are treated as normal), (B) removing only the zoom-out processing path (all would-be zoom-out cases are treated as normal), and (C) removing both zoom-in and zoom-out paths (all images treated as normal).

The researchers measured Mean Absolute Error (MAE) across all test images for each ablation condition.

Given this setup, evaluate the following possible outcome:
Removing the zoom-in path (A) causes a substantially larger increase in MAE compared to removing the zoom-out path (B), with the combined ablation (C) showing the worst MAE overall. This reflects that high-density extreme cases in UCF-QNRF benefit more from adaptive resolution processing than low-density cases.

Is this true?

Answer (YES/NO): NO